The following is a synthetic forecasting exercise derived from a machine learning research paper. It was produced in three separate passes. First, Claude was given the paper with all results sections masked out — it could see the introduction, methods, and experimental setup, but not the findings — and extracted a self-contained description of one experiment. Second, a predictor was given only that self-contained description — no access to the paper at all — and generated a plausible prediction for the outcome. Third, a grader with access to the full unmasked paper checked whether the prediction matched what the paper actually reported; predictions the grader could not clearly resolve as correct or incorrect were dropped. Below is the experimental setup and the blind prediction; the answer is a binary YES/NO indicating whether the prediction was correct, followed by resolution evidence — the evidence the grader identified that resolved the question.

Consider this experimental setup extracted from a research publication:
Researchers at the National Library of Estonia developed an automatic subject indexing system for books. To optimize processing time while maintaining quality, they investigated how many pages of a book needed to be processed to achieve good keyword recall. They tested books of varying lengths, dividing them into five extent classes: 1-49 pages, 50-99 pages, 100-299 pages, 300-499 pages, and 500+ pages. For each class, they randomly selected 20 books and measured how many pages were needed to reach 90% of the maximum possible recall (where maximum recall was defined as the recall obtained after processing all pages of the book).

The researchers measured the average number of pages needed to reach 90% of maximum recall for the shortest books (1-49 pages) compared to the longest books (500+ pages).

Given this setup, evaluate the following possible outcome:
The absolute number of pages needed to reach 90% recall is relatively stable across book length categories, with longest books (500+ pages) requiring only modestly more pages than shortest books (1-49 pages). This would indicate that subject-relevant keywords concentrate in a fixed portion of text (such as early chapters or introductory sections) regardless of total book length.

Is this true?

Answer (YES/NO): NO